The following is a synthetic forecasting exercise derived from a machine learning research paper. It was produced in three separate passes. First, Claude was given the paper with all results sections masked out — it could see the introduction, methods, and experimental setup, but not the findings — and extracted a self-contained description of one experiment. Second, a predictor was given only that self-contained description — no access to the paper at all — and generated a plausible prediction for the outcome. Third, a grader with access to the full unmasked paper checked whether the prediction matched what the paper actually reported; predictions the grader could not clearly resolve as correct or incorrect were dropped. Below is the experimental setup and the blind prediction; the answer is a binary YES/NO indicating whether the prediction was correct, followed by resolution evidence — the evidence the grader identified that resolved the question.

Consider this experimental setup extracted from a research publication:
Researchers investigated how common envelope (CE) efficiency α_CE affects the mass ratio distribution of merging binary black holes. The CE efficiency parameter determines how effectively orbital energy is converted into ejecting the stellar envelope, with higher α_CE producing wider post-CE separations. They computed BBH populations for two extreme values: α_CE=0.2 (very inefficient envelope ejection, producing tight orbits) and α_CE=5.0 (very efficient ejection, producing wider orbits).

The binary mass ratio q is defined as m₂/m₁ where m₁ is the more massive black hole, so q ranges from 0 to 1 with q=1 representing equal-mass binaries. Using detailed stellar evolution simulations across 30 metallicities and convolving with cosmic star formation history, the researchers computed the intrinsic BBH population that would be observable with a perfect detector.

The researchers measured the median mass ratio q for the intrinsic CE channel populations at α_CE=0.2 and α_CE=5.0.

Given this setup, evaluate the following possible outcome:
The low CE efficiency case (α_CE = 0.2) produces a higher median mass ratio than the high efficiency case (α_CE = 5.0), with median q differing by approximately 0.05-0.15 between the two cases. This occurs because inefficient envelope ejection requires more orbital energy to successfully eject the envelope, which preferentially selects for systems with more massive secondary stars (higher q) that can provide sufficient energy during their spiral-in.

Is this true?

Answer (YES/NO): NO